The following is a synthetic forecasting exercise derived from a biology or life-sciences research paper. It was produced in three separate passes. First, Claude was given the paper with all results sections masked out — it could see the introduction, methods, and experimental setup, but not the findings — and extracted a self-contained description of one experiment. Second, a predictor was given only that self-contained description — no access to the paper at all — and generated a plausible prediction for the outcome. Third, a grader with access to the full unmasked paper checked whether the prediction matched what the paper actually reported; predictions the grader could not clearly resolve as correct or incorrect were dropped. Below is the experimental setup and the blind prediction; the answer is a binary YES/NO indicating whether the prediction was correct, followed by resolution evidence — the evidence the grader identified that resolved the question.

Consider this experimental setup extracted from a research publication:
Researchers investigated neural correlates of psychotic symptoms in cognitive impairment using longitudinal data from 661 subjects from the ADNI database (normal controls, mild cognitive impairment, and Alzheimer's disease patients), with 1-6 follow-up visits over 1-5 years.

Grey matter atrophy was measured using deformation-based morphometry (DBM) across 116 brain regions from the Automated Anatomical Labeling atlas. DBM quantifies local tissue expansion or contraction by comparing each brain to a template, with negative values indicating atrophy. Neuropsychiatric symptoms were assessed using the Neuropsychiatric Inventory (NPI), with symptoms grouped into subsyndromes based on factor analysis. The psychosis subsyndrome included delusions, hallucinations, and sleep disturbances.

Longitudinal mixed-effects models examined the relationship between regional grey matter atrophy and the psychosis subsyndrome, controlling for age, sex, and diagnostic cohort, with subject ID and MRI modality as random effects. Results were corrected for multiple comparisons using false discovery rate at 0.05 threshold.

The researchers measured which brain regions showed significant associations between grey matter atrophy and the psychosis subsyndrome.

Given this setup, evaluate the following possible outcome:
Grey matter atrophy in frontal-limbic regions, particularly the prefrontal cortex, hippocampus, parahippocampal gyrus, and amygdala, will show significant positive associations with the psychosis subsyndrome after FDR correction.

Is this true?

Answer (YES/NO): NO